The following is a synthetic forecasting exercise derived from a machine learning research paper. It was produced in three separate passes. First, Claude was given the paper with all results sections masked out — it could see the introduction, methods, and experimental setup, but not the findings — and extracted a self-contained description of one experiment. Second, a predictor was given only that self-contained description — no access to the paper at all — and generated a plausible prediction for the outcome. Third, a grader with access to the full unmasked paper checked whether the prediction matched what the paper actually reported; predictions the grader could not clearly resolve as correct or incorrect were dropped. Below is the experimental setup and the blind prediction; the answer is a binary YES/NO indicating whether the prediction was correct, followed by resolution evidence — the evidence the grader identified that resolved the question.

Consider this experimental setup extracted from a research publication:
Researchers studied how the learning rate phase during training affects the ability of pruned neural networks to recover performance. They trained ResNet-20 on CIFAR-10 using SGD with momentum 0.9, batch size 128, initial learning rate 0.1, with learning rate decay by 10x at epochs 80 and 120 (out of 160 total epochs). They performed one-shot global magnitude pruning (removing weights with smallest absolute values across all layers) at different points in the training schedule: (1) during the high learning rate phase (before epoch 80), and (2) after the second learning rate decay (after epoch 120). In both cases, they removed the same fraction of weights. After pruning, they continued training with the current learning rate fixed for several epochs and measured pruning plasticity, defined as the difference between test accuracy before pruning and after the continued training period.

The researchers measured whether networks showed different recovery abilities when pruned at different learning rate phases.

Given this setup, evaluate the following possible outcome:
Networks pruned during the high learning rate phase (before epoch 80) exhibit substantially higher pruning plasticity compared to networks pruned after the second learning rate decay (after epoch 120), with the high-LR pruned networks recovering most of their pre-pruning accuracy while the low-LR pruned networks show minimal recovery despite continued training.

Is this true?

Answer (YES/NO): YES